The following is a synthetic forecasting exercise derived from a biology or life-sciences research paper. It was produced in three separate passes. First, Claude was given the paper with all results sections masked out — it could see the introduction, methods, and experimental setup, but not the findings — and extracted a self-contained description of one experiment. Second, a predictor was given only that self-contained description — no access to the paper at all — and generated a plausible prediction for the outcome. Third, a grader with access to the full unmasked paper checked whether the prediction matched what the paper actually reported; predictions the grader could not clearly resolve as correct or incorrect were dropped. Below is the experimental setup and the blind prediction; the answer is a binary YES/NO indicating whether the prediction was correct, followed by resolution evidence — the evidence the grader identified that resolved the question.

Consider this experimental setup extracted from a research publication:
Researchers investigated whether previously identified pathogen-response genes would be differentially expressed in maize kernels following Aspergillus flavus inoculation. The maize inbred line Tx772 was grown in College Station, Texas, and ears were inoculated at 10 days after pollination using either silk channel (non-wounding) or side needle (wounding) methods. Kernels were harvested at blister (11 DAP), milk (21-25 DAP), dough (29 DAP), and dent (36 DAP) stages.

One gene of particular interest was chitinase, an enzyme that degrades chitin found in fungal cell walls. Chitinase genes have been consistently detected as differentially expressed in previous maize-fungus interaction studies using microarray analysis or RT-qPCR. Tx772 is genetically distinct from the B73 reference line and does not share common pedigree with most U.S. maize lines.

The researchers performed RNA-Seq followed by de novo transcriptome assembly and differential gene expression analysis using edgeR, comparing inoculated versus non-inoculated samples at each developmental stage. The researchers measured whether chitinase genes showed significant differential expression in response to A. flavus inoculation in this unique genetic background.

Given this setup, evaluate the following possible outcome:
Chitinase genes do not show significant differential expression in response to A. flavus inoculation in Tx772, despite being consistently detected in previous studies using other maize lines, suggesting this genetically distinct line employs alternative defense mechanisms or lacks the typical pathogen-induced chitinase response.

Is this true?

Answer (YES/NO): NO